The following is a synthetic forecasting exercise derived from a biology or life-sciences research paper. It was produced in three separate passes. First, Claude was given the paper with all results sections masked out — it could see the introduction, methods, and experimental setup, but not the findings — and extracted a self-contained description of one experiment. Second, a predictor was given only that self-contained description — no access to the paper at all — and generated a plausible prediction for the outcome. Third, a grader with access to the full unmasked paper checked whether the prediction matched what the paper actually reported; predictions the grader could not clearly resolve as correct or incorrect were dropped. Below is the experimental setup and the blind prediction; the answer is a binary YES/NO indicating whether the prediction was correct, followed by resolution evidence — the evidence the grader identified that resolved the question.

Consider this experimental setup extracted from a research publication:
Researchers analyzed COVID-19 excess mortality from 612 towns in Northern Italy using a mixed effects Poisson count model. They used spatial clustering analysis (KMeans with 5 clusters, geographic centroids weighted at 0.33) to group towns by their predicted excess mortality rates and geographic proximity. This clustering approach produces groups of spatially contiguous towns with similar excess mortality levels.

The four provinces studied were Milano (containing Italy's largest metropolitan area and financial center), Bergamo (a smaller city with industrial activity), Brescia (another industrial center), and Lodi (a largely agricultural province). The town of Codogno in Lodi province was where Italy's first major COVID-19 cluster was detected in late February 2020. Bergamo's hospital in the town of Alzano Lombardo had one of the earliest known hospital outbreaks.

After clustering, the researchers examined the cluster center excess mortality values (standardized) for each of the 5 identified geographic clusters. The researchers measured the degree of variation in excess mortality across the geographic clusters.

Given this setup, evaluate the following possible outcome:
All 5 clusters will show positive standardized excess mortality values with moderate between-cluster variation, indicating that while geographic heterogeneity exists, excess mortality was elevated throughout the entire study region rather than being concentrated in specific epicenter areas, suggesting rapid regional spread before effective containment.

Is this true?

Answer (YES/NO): NO